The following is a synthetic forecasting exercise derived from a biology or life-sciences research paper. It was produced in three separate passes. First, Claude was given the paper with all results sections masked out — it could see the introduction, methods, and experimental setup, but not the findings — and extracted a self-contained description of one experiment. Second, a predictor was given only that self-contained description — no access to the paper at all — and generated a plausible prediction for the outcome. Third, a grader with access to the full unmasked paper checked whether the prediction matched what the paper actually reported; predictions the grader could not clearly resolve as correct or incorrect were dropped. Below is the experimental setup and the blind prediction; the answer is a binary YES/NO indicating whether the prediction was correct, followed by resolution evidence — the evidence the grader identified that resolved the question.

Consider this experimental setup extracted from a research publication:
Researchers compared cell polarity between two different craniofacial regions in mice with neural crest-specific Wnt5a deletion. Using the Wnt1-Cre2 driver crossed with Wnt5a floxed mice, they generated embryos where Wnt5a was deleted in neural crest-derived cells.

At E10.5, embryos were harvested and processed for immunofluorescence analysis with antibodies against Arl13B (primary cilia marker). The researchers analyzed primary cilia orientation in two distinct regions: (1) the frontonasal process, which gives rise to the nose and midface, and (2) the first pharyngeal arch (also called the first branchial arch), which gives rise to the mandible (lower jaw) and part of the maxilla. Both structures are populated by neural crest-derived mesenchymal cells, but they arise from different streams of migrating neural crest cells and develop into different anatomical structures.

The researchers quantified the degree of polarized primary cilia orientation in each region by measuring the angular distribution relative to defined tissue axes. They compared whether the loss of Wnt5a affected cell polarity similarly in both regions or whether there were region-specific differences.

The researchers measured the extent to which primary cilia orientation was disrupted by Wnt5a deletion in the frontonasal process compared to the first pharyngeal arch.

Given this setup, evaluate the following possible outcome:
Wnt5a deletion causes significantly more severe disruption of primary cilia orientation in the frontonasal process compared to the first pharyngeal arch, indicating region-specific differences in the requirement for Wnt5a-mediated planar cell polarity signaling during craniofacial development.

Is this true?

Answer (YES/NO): NO